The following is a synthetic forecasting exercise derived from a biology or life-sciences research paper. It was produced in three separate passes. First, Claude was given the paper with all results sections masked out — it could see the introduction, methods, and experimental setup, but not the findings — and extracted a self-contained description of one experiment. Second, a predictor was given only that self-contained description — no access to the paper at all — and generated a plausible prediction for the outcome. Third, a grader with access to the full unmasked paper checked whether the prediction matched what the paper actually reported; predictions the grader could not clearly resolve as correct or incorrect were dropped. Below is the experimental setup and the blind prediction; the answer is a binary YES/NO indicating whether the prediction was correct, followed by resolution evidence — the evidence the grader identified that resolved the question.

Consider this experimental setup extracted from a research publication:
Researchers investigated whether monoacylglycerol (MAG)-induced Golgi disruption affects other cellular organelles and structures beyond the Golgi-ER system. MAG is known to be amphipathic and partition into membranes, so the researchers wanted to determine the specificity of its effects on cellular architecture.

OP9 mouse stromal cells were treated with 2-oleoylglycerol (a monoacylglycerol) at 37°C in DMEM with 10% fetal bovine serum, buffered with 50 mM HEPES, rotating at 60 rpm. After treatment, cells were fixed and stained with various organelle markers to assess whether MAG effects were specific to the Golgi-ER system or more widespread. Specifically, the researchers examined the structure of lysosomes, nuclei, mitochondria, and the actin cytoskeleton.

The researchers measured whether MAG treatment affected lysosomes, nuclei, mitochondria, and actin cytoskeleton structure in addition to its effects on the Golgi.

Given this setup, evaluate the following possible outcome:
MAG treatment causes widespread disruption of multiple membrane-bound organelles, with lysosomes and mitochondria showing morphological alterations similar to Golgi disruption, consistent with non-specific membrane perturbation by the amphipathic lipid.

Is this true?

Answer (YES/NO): NO